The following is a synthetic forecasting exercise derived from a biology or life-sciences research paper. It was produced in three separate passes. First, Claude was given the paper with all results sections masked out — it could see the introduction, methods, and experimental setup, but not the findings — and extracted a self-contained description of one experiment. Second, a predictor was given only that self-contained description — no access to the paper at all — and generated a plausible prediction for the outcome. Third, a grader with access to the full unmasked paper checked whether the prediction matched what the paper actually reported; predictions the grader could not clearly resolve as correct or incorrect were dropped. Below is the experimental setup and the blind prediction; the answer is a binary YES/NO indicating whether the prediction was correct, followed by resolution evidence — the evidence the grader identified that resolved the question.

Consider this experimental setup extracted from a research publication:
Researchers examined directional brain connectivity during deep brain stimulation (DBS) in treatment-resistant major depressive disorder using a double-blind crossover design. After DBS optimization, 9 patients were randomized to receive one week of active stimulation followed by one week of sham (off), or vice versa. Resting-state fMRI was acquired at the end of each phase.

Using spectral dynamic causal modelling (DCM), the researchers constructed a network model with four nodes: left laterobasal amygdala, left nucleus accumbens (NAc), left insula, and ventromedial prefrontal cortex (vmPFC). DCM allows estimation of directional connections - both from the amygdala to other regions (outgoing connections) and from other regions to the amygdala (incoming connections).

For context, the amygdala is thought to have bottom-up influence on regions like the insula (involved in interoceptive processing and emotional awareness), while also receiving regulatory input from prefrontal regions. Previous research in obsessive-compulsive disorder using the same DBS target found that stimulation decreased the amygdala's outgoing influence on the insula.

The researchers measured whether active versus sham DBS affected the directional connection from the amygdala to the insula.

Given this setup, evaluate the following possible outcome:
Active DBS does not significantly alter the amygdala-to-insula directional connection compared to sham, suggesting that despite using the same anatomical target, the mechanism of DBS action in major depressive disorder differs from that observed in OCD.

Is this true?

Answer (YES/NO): YES